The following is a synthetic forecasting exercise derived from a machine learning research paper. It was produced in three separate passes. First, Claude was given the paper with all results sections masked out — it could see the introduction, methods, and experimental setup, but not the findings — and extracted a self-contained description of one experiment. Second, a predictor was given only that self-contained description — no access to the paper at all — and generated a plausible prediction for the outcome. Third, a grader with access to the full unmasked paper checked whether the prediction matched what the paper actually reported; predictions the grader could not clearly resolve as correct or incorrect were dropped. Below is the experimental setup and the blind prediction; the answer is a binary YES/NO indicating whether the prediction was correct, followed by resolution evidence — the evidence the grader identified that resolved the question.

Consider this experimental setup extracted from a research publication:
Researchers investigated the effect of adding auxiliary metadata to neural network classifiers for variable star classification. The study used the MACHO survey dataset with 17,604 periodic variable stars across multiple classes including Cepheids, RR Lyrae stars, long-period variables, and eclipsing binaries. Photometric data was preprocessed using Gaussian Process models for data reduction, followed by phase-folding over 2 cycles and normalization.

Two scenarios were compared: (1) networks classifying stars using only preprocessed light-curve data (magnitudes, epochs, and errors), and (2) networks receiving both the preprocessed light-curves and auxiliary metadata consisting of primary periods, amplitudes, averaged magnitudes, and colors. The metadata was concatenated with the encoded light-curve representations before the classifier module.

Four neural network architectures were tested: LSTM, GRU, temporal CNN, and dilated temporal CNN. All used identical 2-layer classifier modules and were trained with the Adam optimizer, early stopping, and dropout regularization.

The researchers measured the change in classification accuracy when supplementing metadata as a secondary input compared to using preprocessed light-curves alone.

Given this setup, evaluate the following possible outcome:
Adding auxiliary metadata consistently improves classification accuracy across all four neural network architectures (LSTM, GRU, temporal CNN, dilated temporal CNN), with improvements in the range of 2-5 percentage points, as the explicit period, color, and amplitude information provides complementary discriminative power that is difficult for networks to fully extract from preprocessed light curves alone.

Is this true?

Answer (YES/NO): NO